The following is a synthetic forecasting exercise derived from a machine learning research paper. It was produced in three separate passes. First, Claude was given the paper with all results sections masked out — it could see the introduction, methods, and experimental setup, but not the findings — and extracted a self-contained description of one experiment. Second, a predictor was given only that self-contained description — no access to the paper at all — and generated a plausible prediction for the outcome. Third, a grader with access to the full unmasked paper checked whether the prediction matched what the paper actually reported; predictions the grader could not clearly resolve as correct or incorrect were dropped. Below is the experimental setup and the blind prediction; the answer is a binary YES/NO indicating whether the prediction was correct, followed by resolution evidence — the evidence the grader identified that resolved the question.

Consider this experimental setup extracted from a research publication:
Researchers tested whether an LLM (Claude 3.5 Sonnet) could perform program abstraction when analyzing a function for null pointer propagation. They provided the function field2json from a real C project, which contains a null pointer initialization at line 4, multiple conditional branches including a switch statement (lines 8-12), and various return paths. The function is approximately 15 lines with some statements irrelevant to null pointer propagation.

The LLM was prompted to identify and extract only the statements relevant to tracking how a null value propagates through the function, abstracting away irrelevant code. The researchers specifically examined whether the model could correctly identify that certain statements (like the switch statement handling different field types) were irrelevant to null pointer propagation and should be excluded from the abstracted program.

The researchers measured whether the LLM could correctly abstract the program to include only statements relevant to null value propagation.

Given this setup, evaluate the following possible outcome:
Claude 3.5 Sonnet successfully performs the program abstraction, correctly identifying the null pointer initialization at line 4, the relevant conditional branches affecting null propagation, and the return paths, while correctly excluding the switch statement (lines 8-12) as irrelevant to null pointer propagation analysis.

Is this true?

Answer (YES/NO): YES